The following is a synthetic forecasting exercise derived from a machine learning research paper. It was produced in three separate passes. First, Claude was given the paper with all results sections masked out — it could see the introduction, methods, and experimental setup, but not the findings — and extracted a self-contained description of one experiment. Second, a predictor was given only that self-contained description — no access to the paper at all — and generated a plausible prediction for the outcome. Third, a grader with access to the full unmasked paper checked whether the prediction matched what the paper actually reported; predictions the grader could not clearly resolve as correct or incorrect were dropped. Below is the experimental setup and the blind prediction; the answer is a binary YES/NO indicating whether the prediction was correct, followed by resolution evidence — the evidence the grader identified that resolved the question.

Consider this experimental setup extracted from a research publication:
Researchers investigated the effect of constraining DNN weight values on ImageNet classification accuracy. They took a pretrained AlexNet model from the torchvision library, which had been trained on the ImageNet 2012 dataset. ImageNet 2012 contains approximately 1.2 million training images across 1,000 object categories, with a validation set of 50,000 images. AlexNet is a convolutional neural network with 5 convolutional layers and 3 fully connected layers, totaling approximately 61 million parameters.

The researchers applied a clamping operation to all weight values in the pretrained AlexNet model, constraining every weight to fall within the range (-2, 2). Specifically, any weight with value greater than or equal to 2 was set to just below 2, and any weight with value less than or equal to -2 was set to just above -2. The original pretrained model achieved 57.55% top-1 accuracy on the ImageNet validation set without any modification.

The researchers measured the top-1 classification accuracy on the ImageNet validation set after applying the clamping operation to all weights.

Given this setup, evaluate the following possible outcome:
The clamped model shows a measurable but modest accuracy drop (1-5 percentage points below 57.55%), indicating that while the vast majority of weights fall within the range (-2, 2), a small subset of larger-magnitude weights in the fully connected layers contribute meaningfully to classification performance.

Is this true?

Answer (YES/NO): NO